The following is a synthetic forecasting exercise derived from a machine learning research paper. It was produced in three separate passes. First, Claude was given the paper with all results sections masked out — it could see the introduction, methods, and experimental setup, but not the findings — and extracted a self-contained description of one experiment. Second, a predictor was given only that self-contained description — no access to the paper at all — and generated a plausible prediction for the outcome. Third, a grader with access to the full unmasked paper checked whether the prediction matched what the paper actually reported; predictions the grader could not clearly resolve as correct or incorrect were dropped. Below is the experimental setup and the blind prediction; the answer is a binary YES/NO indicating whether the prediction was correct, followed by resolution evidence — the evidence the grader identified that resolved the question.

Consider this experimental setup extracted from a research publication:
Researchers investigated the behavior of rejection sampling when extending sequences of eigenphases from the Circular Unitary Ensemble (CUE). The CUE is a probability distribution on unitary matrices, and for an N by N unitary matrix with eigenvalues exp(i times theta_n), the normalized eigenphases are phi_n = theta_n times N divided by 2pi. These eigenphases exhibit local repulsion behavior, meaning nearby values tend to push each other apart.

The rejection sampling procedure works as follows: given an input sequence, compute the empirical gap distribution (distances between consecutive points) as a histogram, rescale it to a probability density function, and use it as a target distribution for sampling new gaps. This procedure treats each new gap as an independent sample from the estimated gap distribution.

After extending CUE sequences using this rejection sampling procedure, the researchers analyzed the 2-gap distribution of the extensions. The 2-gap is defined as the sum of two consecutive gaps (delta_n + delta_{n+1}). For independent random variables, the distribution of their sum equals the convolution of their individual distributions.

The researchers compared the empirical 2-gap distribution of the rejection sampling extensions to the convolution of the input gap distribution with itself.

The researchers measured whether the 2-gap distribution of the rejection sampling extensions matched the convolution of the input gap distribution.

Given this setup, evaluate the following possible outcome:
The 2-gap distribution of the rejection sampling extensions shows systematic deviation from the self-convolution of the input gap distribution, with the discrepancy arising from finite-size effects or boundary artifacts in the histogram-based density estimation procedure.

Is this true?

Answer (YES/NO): NO